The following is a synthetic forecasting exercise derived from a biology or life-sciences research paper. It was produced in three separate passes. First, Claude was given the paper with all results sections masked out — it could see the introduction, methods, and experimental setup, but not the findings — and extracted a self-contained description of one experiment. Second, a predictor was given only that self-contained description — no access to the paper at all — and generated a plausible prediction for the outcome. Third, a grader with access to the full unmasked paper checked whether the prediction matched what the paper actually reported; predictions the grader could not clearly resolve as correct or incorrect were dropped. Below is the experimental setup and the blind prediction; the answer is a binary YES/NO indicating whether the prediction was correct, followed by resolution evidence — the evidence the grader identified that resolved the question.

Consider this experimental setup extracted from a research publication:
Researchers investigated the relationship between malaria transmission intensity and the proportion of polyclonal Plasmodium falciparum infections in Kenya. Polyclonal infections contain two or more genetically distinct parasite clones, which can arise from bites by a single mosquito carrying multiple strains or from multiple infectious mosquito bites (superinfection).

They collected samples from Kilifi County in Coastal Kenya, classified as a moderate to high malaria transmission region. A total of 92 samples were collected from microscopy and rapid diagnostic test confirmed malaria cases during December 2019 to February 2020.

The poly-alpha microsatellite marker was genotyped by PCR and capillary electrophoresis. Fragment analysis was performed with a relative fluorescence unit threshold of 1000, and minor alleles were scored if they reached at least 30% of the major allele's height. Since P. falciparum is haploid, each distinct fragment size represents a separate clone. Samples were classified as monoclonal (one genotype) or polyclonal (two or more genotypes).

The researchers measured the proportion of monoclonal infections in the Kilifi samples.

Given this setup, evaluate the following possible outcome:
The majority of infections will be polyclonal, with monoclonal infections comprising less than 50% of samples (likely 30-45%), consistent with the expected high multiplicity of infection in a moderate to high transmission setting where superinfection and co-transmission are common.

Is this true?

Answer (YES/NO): NO